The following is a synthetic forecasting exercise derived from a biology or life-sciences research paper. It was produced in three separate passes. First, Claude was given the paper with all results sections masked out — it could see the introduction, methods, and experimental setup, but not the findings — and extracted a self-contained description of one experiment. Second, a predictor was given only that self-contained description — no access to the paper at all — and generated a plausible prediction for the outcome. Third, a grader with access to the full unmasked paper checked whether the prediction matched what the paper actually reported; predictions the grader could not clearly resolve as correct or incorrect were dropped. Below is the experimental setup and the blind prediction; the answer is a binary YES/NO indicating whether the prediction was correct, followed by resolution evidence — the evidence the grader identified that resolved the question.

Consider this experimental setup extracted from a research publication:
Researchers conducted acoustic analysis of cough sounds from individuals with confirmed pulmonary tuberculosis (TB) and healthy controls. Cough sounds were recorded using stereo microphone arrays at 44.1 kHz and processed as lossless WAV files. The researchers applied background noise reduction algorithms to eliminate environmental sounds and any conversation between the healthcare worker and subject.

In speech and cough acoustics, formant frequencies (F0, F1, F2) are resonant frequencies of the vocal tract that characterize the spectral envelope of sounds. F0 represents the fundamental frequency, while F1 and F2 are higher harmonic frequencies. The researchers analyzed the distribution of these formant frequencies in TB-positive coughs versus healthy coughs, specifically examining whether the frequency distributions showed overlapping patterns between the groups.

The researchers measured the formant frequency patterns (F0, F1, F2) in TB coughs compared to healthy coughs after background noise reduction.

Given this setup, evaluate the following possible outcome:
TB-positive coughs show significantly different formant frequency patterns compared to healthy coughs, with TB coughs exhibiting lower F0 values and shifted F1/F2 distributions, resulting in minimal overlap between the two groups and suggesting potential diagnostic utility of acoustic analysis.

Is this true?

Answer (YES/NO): NO